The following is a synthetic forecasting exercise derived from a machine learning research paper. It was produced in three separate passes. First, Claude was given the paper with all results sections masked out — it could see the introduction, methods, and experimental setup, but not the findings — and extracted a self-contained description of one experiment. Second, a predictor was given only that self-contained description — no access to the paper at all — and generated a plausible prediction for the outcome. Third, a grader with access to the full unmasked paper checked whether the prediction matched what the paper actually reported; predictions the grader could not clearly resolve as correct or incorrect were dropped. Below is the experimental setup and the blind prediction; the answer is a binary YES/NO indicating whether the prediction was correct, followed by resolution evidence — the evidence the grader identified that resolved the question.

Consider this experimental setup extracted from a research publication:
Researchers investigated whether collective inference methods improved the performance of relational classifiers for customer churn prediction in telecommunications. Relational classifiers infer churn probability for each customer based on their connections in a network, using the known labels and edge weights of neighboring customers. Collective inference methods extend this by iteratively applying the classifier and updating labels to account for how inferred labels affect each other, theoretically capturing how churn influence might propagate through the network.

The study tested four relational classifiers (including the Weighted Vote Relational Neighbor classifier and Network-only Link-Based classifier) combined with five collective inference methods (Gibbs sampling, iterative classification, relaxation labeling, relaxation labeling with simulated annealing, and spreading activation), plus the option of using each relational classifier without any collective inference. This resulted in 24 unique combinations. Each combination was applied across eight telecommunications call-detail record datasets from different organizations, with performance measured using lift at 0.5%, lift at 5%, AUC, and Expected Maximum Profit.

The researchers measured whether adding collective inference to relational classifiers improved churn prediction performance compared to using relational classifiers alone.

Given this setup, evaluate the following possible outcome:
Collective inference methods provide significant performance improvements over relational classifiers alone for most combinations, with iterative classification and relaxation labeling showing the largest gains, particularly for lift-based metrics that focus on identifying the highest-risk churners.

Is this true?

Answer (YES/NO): NO